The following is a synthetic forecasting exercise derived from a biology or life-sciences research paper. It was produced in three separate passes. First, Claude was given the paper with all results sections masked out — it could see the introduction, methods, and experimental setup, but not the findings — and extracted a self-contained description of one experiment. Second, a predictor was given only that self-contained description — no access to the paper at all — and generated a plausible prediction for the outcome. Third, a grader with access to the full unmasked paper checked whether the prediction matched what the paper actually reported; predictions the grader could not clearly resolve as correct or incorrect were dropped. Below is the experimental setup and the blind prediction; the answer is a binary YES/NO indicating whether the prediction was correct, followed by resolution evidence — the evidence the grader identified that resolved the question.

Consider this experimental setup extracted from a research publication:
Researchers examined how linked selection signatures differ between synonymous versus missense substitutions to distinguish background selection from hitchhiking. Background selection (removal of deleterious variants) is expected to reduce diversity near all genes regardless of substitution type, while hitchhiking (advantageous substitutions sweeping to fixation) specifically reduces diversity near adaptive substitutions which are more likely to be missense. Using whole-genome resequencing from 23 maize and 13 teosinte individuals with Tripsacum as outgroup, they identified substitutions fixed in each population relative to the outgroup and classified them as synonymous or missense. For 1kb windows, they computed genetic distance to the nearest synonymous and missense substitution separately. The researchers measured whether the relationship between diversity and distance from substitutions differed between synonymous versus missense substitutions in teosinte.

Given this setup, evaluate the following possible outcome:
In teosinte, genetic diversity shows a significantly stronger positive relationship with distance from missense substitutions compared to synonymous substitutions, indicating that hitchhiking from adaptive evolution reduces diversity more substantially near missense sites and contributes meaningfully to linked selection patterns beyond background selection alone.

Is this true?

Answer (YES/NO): NO